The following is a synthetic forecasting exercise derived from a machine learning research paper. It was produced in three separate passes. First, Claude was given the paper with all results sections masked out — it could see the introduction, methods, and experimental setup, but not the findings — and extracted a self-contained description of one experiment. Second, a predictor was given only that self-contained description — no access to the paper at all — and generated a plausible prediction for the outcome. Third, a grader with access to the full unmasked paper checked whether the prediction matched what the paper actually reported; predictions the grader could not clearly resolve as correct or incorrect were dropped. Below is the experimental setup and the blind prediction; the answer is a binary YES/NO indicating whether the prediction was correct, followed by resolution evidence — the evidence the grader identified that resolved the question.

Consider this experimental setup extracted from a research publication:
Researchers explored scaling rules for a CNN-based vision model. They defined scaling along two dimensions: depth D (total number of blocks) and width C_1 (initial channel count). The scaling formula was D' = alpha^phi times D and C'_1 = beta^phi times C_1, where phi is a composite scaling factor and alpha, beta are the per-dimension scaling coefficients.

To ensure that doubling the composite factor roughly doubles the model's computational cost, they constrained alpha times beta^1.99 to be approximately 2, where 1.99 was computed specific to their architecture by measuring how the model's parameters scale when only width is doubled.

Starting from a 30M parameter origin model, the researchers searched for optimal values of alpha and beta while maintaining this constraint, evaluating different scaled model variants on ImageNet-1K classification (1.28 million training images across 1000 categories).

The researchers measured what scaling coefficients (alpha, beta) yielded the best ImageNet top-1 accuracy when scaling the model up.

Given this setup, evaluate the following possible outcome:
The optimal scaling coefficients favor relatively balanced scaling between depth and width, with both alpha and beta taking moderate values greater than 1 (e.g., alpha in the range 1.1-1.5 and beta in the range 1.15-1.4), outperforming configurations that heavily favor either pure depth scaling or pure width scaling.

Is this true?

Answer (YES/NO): NO